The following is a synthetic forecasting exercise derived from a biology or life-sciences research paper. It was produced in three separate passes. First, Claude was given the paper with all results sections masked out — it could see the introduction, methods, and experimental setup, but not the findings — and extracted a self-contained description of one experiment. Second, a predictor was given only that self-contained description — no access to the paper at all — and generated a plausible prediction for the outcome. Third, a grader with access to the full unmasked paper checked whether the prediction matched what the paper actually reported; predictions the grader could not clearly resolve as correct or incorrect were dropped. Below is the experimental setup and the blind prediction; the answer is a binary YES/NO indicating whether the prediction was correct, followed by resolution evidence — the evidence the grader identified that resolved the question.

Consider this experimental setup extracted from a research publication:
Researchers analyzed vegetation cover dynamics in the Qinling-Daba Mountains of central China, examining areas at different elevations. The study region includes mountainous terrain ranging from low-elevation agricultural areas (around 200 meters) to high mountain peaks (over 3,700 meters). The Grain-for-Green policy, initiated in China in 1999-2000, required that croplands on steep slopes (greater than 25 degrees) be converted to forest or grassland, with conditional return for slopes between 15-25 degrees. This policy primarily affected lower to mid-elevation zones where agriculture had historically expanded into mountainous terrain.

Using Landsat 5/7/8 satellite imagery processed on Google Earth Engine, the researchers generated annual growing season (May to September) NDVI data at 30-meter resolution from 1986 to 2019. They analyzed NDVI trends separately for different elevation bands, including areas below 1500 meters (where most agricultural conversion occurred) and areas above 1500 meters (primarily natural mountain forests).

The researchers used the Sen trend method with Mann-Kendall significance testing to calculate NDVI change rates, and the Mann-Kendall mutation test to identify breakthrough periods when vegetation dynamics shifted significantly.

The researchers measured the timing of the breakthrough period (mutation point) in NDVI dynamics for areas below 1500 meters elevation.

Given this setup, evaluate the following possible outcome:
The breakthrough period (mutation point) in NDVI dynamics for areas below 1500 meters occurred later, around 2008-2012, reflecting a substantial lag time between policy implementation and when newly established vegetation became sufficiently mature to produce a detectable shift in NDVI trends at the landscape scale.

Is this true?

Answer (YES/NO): NO